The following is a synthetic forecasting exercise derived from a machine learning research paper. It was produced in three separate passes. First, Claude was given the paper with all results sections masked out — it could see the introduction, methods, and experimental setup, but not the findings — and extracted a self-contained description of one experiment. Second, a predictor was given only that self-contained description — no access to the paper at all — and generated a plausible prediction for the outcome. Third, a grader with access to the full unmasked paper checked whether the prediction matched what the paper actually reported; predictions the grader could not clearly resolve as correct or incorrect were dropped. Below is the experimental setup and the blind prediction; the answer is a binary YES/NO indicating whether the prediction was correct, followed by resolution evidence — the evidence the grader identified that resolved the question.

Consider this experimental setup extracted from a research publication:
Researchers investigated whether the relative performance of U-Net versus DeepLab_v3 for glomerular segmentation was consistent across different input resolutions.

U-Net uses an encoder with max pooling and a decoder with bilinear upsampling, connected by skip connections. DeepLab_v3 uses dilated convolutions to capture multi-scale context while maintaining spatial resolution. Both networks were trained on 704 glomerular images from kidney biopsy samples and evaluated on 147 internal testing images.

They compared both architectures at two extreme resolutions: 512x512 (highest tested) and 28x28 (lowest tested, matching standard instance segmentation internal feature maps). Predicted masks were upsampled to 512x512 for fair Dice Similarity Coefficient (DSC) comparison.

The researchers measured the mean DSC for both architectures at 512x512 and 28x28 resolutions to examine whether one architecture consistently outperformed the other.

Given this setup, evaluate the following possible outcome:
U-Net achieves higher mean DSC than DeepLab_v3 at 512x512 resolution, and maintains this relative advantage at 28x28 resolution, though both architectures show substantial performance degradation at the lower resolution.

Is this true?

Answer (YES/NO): NO